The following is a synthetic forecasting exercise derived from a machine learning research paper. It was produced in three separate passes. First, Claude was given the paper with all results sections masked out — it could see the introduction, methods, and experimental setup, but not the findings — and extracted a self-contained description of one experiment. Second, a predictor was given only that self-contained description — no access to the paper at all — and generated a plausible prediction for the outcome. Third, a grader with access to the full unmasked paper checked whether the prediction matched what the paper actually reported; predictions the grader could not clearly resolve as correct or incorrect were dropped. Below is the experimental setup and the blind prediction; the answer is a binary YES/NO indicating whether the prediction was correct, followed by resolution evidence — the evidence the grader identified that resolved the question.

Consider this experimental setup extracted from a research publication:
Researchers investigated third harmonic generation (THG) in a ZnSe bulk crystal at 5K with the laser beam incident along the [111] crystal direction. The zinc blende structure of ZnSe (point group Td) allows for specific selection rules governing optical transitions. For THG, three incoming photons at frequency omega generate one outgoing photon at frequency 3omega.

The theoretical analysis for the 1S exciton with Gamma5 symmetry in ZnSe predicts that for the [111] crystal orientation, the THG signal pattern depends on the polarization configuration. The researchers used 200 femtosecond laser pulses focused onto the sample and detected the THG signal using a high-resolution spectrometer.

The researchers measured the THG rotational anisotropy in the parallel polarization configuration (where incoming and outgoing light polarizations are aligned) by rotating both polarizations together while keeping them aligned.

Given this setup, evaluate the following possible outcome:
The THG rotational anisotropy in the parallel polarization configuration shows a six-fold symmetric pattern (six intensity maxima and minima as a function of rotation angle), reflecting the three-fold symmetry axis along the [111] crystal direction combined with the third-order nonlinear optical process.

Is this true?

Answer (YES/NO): NO